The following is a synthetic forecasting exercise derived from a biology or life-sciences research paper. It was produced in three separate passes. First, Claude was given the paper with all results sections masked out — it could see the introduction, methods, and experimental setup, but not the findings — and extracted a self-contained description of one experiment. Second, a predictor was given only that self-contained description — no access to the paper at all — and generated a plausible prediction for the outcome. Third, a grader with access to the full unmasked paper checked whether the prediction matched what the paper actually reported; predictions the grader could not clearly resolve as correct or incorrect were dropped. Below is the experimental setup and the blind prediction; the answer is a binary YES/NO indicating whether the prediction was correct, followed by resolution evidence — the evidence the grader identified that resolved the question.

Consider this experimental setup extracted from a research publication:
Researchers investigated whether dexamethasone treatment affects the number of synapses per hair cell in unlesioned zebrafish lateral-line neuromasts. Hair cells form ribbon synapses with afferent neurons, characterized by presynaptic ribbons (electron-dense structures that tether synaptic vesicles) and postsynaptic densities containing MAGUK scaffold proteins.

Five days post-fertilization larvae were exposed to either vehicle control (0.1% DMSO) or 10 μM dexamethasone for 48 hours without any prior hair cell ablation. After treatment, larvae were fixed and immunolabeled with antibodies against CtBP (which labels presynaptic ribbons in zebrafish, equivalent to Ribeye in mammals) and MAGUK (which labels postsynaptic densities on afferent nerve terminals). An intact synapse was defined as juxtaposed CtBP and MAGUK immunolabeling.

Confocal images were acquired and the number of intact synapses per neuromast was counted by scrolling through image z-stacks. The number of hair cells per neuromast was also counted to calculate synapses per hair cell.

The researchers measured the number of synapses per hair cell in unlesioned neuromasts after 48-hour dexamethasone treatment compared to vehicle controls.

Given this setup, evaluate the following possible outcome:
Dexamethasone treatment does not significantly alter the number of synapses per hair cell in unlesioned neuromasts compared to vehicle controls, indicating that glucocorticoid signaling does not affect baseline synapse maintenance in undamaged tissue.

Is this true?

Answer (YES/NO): YES